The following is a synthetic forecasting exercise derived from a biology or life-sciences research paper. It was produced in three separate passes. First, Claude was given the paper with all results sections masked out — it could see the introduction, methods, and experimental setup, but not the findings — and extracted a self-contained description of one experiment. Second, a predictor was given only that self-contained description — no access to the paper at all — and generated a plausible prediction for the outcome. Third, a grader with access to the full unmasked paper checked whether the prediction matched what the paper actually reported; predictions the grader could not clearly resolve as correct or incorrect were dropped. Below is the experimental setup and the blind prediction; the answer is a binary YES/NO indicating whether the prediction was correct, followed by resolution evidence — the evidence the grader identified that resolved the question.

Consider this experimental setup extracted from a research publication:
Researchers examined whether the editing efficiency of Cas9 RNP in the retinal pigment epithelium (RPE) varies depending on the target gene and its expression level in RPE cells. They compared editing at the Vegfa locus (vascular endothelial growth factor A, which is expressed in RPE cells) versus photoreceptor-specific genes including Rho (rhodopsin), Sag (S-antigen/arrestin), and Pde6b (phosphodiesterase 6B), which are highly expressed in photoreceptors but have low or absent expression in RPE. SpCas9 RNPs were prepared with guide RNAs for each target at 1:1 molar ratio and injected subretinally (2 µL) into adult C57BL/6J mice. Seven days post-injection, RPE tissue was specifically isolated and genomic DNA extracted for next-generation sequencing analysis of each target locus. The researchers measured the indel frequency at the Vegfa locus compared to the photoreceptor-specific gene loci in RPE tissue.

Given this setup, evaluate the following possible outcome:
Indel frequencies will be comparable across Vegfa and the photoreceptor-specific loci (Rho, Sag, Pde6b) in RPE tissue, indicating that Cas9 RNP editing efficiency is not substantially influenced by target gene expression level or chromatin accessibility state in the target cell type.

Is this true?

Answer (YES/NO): NO